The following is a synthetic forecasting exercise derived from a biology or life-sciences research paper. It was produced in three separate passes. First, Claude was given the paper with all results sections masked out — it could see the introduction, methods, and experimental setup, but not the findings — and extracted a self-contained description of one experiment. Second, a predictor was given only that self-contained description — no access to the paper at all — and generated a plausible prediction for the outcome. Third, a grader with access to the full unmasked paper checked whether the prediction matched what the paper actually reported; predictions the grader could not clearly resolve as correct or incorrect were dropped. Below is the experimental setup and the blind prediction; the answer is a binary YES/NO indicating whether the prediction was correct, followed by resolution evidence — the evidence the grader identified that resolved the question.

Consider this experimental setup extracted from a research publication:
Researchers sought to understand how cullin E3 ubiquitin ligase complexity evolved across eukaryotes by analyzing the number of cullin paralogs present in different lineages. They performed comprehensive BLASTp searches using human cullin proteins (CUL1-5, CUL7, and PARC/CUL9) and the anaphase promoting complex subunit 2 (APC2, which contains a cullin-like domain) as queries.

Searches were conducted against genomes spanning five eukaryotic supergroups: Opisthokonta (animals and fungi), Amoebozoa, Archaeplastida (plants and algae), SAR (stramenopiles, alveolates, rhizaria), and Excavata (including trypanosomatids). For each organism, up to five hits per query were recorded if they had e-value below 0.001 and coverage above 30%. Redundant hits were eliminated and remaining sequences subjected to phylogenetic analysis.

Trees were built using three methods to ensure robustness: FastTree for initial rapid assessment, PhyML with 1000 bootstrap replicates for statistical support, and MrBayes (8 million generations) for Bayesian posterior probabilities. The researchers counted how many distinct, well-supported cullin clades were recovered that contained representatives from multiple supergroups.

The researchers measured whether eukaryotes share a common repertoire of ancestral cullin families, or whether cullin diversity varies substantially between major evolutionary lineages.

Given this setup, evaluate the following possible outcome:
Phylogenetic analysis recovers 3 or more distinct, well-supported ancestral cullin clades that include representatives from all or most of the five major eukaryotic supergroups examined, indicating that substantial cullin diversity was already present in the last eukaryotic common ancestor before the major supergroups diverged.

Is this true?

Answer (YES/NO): YES